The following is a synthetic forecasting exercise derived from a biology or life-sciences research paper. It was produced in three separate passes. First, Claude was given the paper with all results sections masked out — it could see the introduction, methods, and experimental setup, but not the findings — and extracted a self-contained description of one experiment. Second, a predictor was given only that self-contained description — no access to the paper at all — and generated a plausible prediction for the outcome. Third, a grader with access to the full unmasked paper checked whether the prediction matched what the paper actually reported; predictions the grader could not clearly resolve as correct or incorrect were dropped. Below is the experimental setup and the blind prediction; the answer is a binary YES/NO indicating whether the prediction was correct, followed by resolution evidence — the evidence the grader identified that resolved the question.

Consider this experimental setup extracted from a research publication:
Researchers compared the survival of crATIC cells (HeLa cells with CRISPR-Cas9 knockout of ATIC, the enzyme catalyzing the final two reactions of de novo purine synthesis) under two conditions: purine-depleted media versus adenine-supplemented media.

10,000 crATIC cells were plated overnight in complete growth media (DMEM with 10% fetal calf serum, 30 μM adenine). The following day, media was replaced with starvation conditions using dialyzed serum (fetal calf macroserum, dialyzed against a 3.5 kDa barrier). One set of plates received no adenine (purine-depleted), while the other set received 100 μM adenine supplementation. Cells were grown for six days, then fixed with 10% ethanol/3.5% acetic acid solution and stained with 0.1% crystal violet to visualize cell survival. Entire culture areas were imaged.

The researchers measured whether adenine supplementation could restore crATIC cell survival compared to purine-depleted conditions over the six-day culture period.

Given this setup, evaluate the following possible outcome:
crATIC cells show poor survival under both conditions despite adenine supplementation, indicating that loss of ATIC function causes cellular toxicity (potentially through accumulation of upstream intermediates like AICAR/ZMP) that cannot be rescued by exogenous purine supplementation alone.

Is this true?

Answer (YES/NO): NO